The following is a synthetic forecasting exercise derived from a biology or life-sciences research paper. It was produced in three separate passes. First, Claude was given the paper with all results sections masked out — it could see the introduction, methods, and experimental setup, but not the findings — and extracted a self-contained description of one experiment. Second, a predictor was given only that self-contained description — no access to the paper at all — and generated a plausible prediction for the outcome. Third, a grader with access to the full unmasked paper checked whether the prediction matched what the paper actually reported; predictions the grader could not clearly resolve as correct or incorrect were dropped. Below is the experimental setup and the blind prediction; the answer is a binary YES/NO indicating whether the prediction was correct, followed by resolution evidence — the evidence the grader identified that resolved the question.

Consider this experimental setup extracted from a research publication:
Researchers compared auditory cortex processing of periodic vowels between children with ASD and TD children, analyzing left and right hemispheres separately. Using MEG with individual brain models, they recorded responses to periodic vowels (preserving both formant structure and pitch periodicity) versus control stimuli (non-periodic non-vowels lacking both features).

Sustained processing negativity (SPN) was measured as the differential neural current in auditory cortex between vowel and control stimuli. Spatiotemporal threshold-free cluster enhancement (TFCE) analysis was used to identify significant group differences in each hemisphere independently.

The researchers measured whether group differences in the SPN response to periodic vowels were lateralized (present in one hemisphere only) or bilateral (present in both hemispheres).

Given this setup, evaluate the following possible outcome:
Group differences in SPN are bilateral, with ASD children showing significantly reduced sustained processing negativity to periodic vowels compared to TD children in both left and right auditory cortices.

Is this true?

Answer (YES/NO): YES